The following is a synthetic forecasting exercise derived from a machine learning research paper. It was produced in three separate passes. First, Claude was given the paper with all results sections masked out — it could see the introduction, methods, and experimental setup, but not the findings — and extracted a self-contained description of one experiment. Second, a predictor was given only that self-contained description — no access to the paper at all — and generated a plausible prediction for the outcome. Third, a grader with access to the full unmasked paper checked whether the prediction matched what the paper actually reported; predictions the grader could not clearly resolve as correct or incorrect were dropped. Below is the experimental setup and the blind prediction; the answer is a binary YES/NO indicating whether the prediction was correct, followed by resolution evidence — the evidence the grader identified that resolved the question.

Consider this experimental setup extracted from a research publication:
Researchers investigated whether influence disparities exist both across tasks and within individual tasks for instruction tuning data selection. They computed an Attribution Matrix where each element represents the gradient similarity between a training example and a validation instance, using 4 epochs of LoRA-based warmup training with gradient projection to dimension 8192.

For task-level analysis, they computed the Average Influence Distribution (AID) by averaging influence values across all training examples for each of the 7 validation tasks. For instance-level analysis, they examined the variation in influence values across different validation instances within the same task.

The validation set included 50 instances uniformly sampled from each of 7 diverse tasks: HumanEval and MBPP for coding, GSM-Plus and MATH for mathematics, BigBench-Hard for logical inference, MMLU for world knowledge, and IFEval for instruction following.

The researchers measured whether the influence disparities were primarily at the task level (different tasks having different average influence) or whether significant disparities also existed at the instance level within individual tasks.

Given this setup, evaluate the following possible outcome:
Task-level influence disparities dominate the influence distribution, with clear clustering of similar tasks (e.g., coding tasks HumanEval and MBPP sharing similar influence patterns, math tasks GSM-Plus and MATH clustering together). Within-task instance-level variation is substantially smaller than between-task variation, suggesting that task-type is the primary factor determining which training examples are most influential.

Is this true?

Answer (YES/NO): NO